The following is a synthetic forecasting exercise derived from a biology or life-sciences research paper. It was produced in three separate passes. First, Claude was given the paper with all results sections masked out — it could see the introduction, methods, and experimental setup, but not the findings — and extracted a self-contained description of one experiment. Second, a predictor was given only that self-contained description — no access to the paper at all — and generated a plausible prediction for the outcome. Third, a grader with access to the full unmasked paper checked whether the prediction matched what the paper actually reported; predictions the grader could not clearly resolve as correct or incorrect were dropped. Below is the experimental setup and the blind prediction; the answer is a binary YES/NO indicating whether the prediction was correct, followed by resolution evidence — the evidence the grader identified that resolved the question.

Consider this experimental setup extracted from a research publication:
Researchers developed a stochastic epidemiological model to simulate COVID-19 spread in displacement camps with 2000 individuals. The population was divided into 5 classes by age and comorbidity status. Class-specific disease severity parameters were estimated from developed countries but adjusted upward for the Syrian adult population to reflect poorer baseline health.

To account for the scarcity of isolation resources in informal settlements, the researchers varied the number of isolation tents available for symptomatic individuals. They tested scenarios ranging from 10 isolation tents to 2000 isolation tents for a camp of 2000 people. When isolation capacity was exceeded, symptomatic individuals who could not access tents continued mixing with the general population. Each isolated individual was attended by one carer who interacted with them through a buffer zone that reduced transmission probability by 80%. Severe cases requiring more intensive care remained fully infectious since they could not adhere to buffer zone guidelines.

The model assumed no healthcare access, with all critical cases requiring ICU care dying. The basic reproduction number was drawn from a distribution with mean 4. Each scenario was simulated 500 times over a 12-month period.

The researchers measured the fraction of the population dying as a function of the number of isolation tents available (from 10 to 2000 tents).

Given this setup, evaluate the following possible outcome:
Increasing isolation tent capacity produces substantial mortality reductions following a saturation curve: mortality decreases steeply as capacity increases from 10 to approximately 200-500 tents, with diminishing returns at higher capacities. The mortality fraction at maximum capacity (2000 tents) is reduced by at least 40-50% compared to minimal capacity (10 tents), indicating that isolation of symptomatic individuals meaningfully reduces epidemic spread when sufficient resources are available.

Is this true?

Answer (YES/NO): NO